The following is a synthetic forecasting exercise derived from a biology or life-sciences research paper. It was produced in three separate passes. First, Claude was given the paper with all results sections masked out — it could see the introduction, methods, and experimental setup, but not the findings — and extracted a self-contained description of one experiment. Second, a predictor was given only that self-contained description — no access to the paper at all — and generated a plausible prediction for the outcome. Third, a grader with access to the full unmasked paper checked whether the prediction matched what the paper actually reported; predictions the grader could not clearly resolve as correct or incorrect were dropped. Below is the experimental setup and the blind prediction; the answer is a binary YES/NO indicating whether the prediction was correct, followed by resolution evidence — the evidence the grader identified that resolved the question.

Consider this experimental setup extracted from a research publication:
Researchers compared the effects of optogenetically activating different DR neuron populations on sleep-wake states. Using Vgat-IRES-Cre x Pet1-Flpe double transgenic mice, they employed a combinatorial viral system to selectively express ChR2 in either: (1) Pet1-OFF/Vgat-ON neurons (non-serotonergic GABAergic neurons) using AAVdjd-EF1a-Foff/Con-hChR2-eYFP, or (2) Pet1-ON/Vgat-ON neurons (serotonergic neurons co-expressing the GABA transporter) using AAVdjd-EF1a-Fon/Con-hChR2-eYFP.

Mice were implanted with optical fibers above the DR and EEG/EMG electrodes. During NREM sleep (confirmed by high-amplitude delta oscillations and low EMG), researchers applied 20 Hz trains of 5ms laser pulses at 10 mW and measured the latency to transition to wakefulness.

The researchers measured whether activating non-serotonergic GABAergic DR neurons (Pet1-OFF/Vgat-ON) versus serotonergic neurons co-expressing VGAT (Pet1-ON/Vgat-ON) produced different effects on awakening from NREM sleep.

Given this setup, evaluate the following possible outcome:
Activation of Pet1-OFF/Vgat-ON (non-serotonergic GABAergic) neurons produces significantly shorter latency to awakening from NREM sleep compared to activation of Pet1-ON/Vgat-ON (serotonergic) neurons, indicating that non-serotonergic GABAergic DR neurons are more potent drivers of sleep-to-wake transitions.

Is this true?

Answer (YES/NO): YES